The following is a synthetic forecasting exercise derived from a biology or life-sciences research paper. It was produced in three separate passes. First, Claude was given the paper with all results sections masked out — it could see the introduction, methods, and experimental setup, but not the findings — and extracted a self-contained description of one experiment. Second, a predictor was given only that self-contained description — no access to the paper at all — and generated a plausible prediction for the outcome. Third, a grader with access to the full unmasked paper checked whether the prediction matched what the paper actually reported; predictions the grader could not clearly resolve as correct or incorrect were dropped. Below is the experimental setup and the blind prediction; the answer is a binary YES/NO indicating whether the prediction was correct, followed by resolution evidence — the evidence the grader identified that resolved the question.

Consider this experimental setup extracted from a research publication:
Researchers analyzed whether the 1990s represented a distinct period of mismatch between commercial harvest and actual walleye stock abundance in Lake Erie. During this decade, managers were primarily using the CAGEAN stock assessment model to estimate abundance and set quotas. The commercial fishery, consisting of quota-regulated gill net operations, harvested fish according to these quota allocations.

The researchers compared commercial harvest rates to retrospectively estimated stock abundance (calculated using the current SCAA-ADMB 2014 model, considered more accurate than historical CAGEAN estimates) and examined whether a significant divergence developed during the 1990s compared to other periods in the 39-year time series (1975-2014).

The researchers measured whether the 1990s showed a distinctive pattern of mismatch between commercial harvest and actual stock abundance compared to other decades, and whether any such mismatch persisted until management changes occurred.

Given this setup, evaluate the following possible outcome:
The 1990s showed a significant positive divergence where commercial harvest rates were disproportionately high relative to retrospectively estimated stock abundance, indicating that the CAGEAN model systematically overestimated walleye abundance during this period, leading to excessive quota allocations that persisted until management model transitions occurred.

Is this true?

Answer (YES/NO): YES